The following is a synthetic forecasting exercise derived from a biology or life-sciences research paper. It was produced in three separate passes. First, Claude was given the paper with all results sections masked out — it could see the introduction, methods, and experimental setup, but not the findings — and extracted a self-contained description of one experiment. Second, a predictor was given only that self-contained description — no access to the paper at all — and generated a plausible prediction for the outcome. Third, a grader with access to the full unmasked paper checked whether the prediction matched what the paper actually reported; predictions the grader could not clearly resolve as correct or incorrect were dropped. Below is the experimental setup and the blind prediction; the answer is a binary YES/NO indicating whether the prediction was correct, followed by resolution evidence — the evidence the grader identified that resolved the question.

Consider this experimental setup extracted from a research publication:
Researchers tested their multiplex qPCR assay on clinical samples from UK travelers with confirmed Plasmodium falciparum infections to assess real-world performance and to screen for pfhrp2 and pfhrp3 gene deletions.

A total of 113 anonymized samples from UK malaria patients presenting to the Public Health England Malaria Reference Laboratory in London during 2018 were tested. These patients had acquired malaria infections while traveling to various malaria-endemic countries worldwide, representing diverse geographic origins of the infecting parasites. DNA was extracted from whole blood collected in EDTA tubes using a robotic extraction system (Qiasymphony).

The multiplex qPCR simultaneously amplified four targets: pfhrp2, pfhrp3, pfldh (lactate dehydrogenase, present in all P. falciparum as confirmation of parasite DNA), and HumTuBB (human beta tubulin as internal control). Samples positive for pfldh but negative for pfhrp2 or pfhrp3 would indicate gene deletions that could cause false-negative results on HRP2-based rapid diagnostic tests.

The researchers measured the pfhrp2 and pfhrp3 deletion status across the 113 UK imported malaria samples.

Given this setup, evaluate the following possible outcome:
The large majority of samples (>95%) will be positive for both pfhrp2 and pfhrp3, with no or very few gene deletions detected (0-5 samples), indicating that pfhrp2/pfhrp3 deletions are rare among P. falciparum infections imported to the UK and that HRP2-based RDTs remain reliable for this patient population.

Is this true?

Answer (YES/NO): NO